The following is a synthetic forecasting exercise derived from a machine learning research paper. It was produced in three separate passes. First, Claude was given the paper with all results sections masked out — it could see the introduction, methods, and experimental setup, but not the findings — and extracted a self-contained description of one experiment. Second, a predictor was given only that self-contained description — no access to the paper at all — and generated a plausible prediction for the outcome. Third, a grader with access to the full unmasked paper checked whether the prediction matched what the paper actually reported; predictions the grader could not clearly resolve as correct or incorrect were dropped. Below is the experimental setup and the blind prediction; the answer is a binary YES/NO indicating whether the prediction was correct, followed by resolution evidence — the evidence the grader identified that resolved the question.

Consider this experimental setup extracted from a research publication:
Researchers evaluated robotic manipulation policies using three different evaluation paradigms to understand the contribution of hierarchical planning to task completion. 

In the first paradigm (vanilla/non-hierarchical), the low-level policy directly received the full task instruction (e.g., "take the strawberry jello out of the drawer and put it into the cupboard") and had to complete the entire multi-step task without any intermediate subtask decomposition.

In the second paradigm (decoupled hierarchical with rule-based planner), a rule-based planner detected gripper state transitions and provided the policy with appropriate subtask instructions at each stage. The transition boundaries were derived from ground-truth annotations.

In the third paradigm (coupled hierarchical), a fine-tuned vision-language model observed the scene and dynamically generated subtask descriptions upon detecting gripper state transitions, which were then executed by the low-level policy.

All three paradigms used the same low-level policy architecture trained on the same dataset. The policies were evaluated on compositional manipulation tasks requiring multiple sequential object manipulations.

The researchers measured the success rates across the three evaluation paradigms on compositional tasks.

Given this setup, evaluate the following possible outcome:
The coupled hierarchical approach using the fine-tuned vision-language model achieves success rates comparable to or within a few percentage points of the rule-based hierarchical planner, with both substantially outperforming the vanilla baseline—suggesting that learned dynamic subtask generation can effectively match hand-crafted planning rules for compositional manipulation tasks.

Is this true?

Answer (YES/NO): NO